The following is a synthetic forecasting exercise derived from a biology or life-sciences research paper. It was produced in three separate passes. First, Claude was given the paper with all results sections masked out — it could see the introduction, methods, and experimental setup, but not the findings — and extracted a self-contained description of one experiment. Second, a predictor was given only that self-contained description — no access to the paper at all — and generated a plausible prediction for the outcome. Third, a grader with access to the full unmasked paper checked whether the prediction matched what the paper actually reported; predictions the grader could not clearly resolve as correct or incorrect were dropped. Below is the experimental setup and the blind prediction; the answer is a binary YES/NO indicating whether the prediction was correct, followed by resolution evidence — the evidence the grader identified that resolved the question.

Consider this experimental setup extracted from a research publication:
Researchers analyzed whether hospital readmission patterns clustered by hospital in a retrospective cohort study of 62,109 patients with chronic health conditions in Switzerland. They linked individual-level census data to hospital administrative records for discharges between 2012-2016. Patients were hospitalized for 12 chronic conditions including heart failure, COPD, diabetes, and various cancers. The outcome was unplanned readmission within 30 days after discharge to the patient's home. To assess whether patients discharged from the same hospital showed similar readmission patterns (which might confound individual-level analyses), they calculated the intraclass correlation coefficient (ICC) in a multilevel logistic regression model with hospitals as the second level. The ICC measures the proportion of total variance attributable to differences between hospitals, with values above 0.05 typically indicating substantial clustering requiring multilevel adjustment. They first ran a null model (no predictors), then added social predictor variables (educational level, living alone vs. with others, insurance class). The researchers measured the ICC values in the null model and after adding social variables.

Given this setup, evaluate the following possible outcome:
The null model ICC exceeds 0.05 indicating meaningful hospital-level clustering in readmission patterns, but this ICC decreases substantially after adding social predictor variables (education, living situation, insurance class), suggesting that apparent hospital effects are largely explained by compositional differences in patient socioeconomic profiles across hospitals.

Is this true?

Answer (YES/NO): YES